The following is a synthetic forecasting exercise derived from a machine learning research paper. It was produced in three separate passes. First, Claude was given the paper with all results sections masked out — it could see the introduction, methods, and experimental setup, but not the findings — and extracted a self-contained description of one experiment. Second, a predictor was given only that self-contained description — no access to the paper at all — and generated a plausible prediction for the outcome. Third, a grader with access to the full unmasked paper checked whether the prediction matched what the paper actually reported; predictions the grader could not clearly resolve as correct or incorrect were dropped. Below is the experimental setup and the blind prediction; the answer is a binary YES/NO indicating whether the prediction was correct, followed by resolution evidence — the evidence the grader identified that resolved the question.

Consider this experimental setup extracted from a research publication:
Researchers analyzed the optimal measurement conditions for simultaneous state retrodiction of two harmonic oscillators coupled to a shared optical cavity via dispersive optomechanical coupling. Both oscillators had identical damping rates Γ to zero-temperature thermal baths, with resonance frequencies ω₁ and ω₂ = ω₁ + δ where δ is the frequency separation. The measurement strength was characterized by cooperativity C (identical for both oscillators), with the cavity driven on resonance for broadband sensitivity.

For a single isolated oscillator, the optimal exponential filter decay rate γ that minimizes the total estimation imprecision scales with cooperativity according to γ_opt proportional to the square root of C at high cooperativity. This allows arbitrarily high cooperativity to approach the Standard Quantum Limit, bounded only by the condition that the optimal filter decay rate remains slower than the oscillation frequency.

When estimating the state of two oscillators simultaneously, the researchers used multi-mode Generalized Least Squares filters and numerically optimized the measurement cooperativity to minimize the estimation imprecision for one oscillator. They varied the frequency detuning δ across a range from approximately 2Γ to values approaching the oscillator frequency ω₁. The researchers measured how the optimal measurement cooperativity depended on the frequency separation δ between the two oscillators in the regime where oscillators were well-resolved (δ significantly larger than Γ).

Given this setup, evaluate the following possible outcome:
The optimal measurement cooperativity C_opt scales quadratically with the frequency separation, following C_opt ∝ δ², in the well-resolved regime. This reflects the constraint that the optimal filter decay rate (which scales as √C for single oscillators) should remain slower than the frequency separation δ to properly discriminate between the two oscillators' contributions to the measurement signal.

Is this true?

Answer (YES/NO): NO